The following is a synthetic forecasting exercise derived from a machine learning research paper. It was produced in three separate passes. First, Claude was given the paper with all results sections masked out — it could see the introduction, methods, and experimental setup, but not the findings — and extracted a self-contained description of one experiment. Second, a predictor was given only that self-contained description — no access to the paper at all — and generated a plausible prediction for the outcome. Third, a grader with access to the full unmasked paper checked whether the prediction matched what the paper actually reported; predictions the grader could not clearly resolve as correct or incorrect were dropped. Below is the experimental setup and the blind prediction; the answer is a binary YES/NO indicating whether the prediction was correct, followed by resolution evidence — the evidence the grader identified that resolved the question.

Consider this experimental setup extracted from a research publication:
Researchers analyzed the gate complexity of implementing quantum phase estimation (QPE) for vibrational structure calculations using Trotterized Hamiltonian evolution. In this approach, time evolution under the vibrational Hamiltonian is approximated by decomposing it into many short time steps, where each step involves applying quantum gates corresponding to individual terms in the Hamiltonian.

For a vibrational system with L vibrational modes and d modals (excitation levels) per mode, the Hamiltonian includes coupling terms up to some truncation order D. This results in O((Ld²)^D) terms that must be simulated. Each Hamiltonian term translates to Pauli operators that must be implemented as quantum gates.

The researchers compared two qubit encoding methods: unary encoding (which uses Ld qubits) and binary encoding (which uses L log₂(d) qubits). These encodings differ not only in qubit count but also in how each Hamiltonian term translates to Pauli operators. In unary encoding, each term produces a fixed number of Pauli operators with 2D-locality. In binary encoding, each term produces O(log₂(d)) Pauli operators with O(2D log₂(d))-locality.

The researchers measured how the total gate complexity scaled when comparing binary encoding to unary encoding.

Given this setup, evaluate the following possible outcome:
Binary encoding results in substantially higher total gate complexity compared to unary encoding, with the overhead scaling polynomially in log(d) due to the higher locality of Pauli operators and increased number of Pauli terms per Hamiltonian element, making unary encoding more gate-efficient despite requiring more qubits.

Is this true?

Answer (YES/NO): YES